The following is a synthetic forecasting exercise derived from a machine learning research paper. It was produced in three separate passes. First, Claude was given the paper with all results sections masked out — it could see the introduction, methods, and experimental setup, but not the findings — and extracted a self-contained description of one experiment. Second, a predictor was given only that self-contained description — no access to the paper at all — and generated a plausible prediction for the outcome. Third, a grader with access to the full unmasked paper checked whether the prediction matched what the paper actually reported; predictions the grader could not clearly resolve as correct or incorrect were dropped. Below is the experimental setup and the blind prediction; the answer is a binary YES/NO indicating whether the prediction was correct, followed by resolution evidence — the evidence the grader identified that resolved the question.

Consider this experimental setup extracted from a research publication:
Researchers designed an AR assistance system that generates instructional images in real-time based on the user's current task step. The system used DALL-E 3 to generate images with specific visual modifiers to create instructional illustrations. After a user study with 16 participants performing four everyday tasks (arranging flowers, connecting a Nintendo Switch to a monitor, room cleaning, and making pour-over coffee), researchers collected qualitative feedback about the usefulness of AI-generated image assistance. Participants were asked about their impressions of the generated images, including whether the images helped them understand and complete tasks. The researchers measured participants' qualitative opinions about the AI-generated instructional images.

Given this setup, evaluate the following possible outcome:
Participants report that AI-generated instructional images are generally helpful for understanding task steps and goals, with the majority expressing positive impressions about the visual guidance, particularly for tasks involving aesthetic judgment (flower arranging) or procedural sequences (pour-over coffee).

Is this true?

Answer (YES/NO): NO